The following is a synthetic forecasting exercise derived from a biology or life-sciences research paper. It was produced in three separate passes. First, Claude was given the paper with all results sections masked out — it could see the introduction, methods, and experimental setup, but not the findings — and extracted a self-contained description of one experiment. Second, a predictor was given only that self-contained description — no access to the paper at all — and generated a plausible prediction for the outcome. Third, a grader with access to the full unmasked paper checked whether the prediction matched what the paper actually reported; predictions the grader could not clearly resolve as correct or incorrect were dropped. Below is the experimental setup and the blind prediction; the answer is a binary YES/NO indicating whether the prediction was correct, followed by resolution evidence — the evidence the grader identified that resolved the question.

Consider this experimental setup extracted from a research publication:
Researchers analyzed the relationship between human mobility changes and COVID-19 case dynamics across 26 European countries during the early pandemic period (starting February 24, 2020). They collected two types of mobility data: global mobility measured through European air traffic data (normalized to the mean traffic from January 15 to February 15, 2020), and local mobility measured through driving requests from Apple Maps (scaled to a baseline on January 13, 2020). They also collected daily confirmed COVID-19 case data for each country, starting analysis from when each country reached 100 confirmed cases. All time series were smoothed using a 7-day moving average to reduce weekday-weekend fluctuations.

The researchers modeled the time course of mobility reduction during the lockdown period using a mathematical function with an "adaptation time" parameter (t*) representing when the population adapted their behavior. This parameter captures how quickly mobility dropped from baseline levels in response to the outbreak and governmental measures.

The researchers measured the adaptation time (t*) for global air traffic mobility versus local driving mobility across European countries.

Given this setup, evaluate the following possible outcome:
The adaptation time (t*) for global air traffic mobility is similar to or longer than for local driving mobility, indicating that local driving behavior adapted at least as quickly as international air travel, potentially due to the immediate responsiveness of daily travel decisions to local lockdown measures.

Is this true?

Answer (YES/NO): YES